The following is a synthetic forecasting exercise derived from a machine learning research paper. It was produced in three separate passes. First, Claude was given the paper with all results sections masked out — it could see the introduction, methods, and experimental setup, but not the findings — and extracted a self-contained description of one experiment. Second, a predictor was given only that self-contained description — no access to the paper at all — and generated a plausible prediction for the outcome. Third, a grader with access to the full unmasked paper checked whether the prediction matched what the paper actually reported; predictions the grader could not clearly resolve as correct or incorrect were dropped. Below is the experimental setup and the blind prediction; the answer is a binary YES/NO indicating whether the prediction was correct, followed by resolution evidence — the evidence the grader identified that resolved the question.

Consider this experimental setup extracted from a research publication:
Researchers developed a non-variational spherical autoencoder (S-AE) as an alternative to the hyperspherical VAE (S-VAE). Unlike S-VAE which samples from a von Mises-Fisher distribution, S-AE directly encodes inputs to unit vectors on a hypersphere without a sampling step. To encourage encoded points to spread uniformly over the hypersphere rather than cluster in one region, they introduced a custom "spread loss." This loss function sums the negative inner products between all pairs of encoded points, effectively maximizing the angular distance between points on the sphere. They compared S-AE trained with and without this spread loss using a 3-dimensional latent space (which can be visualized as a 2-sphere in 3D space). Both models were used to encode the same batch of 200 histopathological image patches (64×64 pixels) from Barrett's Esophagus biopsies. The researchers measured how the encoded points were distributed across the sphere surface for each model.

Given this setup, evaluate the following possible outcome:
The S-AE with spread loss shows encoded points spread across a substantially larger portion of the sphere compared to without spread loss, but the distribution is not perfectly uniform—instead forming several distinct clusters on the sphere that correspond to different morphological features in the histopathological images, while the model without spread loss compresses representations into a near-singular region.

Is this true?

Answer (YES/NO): NO